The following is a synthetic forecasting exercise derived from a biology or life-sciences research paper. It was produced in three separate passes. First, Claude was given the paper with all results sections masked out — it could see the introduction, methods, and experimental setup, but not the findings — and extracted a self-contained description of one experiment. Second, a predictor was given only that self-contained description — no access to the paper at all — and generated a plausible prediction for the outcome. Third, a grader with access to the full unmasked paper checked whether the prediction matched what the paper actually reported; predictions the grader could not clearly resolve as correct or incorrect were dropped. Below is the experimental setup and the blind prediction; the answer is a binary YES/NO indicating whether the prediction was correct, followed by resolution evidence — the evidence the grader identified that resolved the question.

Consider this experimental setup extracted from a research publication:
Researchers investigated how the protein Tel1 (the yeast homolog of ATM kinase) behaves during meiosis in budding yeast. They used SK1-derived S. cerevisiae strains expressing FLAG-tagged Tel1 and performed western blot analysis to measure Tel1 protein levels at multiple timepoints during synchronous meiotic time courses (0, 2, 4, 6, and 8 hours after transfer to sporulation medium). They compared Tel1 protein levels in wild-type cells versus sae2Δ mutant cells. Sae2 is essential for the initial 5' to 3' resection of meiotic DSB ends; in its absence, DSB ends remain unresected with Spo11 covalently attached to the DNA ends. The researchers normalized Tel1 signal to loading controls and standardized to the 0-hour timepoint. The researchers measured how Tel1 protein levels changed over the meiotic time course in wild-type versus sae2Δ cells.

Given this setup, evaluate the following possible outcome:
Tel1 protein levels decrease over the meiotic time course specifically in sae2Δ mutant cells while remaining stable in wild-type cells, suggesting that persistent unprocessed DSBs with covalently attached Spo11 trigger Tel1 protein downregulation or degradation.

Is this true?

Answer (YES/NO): NO